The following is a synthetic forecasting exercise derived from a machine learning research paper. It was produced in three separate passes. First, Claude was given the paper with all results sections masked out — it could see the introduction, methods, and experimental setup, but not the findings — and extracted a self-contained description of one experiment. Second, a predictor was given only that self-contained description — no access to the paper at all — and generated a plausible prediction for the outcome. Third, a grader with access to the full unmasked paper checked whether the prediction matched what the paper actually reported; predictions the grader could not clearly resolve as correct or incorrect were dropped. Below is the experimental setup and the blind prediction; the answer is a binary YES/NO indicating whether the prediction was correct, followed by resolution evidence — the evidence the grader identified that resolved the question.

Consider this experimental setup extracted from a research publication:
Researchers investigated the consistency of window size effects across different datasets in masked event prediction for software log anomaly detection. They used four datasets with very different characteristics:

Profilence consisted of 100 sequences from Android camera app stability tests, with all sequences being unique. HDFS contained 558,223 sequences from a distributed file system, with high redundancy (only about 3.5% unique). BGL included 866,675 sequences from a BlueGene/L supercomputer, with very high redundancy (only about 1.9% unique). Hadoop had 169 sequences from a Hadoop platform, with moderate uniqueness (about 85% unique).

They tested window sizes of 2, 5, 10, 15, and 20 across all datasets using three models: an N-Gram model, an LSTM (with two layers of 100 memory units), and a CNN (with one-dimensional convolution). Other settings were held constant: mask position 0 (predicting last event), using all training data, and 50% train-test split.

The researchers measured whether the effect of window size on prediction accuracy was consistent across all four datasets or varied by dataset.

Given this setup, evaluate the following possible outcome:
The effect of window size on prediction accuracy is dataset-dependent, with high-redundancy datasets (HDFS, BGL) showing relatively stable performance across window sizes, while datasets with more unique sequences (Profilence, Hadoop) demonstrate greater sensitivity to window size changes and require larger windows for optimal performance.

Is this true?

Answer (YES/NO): NO